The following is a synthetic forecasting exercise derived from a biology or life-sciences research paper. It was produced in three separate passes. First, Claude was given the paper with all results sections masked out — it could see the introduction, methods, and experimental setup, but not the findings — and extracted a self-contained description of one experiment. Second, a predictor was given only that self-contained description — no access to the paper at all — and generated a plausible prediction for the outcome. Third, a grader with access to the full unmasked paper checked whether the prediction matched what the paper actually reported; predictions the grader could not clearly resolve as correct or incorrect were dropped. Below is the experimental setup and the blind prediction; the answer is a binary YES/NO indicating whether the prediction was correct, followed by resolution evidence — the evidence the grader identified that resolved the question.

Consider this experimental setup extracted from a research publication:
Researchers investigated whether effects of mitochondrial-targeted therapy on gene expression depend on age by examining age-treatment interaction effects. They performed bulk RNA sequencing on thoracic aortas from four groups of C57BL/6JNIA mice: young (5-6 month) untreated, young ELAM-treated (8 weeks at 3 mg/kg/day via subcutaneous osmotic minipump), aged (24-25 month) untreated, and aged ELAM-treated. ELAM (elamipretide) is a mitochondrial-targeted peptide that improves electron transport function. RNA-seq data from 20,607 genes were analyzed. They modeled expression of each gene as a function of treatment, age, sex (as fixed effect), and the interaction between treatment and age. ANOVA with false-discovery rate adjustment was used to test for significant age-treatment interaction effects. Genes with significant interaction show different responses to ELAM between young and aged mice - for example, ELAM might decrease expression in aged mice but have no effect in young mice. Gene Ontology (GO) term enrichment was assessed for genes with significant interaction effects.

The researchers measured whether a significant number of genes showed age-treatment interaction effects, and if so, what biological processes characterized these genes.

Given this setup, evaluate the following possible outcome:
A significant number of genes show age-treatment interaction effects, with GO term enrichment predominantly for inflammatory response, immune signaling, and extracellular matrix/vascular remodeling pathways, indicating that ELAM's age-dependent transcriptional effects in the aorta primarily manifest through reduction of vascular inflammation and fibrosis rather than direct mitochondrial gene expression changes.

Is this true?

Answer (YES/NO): NO